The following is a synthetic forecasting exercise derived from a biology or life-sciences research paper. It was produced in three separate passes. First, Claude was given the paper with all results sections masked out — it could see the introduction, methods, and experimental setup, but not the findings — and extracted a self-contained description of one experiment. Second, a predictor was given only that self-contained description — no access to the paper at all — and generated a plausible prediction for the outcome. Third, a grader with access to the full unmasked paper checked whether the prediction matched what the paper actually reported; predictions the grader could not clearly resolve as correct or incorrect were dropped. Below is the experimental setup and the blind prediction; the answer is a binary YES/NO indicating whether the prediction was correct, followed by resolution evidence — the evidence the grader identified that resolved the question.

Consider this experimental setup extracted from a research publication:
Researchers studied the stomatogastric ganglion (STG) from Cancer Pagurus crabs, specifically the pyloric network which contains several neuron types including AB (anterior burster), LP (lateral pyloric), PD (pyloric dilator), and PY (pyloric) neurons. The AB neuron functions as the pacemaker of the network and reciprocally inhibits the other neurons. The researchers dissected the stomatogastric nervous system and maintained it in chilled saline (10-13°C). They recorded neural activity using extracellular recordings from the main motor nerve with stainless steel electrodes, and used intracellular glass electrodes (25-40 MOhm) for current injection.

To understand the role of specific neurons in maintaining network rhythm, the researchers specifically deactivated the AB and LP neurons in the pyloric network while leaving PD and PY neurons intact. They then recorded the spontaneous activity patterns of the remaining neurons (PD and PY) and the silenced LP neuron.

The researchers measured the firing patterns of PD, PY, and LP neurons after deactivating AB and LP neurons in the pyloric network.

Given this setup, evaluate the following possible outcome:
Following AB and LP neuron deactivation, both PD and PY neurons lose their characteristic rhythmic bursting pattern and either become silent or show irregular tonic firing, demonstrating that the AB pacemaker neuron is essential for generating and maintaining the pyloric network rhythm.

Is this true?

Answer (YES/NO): NO